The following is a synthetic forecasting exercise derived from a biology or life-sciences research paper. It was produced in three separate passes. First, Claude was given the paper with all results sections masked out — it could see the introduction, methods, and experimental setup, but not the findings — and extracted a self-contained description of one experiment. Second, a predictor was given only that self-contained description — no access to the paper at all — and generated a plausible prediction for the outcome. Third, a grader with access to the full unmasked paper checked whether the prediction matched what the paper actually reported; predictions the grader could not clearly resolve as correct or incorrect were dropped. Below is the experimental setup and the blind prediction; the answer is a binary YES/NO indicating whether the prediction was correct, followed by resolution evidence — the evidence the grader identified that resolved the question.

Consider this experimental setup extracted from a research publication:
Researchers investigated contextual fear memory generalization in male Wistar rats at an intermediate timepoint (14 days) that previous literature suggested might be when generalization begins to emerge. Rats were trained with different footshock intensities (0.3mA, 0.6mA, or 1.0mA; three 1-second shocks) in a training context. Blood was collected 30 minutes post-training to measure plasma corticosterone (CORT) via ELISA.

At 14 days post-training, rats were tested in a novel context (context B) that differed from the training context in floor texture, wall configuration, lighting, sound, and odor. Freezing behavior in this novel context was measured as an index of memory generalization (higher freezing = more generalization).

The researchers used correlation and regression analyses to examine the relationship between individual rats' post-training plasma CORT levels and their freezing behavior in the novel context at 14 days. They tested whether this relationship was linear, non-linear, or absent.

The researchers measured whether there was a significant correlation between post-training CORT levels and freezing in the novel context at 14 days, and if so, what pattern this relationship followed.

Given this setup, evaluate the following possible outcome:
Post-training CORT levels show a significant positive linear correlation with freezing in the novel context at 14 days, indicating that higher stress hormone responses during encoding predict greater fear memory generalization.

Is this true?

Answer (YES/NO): YES